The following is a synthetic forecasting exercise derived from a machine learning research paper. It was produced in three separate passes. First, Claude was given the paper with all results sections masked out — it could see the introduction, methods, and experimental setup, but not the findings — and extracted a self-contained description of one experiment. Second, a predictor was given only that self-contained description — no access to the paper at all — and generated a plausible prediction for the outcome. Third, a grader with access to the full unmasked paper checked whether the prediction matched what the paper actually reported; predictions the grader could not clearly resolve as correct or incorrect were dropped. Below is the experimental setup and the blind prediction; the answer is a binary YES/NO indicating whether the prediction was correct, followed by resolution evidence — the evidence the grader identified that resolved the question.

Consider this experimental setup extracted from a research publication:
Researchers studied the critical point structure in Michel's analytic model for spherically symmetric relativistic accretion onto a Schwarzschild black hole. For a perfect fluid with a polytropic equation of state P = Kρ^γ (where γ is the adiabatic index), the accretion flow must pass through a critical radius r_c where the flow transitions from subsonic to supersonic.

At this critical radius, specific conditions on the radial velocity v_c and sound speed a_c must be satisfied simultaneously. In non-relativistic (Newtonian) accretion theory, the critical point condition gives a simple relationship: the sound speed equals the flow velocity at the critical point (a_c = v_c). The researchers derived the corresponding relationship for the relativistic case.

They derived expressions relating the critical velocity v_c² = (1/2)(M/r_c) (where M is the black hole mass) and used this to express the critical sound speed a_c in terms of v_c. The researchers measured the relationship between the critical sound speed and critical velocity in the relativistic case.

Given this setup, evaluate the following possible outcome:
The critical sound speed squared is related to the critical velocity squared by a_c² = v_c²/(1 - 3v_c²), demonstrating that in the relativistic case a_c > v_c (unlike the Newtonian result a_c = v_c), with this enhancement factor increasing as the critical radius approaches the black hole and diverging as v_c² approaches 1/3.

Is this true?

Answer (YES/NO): YES